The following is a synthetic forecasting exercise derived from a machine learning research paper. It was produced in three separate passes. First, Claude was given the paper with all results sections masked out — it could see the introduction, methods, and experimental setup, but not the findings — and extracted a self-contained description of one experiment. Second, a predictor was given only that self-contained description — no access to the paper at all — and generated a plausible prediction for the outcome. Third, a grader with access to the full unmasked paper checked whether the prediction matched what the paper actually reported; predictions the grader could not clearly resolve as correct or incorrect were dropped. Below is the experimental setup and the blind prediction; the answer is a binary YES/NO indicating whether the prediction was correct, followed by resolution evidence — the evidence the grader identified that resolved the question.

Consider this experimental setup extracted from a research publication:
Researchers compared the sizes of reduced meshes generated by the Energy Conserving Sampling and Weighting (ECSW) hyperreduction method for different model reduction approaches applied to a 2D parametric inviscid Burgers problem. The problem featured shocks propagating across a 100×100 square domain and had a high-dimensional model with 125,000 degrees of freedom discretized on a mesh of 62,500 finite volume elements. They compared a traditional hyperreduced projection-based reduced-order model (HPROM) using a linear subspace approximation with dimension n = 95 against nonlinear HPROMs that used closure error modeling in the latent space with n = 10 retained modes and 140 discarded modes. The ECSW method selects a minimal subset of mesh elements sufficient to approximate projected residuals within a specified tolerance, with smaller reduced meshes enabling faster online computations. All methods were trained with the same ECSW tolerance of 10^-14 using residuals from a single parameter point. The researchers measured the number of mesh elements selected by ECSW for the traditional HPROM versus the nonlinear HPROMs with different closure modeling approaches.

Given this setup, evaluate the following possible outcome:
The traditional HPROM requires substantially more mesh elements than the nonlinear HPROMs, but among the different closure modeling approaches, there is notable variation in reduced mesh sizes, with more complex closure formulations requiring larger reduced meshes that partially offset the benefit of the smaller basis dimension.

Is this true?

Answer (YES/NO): NO